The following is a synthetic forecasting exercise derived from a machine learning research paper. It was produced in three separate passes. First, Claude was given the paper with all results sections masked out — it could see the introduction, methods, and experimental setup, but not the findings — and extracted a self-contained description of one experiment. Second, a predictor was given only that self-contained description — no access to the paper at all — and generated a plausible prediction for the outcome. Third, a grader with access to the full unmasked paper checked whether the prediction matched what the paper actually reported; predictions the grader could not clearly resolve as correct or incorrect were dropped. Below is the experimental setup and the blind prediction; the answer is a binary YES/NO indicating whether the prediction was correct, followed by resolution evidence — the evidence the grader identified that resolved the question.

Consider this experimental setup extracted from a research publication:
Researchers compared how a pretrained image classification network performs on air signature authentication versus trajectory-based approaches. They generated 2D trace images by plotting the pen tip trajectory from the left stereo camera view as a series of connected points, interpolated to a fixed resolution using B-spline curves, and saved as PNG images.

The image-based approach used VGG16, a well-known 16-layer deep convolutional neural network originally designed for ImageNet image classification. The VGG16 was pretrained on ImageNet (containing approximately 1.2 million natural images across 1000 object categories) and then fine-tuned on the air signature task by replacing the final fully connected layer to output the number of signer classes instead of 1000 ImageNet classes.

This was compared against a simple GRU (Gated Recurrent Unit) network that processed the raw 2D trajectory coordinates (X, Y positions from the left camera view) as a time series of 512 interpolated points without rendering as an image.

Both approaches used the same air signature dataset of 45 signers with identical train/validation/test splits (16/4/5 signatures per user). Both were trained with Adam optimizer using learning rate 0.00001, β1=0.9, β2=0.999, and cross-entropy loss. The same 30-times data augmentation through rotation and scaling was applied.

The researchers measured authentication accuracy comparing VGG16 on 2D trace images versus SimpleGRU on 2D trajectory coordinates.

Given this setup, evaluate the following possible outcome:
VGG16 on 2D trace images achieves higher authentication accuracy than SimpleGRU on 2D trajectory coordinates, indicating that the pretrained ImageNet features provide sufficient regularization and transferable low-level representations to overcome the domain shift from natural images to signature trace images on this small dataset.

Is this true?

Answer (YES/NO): YES